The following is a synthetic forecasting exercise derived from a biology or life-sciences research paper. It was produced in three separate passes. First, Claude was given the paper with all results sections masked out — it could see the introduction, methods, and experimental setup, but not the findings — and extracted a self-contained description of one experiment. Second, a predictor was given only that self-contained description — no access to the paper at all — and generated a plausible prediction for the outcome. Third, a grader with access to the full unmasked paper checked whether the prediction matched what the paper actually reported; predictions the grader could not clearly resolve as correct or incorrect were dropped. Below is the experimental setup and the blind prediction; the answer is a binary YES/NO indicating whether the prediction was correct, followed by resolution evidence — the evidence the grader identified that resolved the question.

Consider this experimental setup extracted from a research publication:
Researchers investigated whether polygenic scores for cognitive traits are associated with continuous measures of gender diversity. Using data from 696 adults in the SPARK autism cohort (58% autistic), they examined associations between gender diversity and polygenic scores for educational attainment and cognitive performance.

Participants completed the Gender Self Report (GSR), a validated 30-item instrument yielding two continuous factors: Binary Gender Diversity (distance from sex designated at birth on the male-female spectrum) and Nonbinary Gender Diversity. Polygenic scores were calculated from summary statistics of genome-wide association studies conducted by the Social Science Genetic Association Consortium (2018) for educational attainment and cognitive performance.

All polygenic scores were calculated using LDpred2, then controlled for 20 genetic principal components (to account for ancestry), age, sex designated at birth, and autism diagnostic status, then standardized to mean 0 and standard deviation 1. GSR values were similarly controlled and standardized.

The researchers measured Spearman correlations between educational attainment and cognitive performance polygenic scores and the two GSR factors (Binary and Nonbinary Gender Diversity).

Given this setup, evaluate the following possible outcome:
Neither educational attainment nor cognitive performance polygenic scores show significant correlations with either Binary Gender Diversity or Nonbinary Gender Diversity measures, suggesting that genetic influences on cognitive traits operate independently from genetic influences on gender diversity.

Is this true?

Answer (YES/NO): NO